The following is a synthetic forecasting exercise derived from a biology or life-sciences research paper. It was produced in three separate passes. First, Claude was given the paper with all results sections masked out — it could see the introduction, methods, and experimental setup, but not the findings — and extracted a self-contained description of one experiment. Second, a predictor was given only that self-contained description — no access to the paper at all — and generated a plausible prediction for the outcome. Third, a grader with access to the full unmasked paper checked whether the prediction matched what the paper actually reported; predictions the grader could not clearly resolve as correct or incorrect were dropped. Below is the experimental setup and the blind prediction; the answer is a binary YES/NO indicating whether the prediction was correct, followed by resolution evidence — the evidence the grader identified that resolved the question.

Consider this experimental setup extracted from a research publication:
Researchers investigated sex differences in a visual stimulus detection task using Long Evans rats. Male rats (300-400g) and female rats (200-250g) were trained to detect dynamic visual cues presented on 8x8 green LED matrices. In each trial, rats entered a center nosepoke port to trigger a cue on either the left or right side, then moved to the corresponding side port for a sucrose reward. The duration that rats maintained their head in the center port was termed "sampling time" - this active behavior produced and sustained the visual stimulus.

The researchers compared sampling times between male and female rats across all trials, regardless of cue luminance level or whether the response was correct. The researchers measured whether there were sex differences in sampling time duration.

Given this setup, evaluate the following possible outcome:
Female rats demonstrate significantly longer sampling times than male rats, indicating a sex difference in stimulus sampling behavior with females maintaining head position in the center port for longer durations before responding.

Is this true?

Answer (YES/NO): YES